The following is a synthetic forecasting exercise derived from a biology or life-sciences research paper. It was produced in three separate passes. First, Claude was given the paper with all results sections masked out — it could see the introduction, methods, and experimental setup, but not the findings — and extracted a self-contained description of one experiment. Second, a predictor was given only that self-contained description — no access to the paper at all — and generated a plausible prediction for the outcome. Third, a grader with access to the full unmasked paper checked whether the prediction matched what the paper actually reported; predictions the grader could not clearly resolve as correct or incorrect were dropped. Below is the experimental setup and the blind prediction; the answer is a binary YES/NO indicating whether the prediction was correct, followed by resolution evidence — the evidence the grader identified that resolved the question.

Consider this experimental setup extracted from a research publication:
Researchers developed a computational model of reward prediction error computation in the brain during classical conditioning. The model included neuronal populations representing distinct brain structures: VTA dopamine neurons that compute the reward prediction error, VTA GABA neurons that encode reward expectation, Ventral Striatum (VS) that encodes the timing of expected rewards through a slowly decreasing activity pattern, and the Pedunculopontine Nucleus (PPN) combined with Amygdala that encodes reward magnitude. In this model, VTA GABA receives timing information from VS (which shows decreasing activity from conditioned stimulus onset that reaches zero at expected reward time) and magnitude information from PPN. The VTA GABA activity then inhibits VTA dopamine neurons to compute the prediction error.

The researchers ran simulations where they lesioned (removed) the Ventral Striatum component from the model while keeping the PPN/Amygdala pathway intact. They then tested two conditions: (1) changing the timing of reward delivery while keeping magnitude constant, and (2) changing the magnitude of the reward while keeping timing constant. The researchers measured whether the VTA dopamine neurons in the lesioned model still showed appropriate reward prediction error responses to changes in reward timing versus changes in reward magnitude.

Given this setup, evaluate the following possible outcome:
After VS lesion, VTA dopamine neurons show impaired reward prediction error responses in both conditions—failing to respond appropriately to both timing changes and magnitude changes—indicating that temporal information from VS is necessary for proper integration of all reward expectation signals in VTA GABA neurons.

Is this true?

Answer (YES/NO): NO